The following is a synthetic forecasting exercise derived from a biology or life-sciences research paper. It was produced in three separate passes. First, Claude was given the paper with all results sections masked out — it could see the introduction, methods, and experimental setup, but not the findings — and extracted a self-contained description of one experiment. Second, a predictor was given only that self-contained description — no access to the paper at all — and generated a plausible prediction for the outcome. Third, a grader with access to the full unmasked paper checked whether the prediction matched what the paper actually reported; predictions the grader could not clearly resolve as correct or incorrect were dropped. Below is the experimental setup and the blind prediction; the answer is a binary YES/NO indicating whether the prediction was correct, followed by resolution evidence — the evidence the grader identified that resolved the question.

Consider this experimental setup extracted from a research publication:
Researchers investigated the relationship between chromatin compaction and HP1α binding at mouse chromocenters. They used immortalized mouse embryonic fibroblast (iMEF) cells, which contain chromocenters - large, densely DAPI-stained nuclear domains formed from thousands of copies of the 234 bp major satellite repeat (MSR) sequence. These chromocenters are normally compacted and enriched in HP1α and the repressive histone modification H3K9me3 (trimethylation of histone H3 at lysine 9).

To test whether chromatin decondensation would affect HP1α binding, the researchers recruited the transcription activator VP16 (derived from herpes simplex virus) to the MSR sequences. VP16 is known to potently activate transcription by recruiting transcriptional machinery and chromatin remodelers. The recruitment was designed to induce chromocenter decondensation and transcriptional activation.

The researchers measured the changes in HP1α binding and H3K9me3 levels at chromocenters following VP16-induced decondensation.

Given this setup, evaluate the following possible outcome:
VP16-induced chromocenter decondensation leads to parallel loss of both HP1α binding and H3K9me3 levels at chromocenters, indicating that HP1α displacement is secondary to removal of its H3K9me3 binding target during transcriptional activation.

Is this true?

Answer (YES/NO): NO